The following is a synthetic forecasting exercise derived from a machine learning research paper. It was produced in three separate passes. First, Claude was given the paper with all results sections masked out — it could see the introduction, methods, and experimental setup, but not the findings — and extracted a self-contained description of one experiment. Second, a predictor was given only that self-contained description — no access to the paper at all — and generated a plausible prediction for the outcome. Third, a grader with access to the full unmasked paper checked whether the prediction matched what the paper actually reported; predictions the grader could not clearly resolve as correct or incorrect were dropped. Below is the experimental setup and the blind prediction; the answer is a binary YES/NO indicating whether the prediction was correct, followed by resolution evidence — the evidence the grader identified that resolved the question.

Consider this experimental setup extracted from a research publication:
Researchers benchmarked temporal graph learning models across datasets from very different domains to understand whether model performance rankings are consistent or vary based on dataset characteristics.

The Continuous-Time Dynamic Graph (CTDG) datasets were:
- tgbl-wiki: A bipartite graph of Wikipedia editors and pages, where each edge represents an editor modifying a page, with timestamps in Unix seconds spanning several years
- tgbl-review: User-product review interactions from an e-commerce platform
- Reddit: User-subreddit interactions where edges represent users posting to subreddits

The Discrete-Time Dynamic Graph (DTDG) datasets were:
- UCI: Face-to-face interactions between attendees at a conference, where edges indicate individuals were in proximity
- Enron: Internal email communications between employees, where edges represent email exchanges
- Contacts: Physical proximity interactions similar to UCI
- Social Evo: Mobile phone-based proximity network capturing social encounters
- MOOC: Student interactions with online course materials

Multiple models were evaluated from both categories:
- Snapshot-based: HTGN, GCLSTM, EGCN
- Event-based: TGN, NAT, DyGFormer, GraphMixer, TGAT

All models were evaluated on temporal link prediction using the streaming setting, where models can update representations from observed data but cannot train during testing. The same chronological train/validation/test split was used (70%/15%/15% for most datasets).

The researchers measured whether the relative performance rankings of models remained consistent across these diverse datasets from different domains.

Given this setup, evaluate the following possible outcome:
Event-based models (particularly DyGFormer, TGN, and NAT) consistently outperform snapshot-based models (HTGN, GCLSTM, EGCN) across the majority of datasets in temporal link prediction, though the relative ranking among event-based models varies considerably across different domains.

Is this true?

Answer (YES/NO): NO